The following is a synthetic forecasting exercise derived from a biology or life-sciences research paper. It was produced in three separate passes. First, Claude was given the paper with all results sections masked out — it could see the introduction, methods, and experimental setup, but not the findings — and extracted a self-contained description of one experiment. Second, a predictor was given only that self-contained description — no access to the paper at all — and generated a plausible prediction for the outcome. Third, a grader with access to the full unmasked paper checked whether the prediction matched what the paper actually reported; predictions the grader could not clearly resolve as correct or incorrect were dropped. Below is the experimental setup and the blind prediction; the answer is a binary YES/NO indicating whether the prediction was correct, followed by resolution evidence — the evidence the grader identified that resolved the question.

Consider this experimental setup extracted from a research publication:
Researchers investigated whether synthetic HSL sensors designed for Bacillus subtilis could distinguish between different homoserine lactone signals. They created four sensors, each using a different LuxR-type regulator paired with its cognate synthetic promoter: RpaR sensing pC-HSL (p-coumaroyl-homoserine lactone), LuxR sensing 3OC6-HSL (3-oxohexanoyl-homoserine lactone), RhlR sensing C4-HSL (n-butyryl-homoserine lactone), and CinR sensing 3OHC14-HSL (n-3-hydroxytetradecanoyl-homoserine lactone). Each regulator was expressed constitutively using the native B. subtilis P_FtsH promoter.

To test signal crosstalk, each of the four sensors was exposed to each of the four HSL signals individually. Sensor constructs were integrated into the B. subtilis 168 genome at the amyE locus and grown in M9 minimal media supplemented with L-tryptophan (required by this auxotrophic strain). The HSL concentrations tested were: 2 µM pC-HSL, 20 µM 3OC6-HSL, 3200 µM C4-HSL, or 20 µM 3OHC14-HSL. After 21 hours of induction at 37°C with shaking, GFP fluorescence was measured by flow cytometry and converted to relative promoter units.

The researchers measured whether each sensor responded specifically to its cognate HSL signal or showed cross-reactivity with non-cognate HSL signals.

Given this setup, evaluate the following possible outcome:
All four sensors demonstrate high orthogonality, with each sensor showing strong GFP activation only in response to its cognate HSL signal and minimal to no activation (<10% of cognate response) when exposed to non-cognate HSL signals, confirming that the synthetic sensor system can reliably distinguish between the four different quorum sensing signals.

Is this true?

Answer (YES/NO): NO